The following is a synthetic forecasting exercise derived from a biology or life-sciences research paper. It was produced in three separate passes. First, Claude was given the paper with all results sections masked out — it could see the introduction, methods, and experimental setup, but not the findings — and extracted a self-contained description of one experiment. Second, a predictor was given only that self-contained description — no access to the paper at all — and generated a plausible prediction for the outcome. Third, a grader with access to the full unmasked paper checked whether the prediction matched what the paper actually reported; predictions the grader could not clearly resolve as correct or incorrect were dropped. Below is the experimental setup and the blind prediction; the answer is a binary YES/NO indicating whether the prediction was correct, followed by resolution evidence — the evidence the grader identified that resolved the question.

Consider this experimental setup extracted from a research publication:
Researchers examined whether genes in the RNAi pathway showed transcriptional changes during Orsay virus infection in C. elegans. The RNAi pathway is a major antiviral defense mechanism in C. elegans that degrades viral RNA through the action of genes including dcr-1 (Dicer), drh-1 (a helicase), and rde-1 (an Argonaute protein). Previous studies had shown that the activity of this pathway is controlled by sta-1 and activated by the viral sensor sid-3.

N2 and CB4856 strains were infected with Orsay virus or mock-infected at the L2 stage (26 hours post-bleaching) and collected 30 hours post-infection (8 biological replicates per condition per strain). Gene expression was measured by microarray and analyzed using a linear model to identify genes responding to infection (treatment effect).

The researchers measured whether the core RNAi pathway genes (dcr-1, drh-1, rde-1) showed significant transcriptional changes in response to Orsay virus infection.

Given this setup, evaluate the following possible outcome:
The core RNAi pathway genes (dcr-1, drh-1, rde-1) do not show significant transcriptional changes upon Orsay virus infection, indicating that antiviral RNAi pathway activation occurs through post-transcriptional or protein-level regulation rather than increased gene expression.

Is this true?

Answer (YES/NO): YES